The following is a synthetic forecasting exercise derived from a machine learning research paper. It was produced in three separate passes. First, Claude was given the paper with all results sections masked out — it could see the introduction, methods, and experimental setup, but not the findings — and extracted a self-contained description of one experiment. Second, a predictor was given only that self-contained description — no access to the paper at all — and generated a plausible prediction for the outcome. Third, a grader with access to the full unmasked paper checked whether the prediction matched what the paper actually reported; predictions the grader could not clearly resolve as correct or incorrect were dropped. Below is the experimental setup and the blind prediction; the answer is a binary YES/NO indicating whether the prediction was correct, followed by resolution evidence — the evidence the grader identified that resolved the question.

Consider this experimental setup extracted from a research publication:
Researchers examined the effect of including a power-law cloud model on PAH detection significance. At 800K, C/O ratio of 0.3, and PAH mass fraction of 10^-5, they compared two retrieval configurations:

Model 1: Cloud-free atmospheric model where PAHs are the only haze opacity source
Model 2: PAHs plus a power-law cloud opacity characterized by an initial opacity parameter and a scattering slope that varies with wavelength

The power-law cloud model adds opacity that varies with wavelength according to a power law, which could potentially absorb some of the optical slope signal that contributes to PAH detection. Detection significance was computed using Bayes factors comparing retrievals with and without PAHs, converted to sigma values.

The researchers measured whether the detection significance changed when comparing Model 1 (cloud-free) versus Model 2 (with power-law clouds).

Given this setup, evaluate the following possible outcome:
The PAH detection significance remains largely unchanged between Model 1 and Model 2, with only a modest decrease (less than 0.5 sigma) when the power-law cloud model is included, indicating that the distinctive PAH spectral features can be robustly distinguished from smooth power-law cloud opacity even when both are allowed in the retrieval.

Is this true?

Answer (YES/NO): NO